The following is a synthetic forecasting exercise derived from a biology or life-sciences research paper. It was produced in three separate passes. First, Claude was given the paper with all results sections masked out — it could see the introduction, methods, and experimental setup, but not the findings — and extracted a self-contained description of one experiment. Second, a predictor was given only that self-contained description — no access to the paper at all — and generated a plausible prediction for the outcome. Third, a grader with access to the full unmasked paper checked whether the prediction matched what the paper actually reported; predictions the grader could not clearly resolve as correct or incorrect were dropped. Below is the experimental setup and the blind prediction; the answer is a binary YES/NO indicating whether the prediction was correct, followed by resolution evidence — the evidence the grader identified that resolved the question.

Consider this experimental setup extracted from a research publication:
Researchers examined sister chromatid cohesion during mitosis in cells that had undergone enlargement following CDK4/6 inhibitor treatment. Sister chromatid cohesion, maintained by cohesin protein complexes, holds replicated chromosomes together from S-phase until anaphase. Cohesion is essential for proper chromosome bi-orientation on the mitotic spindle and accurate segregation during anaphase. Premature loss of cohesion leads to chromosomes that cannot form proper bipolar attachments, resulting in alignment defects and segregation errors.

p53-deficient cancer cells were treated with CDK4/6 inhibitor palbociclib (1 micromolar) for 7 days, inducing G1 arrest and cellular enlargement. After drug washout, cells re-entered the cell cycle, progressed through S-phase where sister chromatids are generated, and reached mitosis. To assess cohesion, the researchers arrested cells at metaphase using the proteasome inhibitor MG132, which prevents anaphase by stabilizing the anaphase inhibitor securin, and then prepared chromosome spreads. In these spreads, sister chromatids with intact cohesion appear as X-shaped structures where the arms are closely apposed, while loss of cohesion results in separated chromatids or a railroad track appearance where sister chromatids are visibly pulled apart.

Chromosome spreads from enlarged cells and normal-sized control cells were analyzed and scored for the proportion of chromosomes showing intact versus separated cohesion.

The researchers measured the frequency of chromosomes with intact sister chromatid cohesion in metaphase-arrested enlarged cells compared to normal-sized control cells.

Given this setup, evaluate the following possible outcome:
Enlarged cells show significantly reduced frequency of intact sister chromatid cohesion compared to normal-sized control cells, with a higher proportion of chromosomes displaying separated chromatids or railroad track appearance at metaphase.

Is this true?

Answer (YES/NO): YES